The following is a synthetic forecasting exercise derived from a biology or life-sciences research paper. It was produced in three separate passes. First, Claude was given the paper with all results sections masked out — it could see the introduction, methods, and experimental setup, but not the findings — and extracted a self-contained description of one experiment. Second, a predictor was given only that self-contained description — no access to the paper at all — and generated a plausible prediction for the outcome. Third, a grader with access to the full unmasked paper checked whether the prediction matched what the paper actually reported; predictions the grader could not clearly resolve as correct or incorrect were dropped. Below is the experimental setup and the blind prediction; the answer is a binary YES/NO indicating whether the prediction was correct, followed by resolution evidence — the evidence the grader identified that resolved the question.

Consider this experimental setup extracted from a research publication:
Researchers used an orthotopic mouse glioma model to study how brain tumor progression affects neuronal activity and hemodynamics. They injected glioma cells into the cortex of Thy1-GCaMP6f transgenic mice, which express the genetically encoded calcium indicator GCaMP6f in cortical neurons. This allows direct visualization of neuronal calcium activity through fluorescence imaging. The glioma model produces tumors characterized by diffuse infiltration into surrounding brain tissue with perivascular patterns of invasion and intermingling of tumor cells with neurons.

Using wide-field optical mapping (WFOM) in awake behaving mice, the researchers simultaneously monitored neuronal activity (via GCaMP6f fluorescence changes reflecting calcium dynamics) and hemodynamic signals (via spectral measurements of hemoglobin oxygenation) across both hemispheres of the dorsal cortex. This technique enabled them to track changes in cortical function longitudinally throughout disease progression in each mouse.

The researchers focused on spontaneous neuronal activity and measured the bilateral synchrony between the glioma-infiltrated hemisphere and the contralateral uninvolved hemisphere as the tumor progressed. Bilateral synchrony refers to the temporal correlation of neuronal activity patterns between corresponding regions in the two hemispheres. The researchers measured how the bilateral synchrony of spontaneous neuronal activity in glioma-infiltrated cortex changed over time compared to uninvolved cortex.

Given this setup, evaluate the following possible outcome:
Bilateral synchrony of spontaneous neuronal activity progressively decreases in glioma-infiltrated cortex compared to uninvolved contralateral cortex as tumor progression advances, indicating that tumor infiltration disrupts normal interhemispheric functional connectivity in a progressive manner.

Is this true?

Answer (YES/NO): YES